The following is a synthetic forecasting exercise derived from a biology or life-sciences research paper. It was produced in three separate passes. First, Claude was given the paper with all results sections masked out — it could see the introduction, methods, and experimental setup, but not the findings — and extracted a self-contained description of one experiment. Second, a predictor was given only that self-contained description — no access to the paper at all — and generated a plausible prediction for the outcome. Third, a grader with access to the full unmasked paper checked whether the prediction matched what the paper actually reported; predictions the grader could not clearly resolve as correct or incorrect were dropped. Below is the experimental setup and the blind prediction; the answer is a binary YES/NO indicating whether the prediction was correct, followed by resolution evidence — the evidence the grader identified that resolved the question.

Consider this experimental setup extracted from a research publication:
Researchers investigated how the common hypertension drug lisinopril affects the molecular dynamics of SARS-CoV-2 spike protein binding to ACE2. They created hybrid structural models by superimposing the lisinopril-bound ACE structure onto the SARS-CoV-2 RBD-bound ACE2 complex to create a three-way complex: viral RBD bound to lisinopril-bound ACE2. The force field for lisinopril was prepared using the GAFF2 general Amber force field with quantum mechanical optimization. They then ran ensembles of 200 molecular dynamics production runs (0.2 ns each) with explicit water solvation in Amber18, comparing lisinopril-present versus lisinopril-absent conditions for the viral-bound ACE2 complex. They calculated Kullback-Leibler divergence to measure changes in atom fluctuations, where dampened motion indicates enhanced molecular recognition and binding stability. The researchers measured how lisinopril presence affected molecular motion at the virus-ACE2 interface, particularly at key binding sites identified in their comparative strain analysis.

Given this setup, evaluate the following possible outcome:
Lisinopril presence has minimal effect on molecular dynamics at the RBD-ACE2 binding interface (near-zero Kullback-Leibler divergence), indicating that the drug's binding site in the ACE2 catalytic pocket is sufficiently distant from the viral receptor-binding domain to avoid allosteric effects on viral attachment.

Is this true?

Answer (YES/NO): NO